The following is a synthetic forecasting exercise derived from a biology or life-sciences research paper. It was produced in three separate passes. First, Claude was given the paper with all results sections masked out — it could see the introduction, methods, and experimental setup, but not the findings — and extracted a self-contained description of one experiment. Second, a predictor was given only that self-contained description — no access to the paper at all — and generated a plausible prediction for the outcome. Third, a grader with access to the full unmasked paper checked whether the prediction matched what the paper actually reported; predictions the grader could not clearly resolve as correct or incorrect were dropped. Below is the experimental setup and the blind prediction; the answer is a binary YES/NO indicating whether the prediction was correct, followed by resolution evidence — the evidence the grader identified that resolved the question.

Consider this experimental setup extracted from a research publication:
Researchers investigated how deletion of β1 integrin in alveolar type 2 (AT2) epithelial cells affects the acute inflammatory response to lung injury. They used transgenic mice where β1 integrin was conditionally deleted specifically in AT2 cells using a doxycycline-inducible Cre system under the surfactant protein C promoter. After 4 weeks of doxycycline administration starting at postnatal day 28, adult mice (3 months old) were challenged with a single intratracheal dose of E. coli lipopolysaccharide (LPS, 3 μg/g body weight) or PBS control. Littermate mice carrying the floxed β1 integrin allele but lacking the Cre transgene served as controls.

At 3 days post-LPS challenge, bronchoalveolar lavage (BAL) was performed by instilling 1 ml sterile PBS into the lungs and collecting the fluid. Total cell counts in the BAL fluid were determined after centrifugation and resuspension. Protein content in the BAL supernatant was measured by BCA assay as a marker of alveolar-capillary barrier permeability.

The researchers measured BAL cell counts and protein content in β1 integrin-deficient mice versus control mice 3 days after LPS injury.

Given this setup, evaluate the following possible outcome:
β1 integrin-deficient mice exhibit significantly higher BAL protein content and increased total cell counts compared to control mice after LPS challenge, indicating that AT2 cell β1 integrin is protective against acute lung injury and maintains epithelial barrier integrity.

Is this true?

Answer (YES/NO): NO